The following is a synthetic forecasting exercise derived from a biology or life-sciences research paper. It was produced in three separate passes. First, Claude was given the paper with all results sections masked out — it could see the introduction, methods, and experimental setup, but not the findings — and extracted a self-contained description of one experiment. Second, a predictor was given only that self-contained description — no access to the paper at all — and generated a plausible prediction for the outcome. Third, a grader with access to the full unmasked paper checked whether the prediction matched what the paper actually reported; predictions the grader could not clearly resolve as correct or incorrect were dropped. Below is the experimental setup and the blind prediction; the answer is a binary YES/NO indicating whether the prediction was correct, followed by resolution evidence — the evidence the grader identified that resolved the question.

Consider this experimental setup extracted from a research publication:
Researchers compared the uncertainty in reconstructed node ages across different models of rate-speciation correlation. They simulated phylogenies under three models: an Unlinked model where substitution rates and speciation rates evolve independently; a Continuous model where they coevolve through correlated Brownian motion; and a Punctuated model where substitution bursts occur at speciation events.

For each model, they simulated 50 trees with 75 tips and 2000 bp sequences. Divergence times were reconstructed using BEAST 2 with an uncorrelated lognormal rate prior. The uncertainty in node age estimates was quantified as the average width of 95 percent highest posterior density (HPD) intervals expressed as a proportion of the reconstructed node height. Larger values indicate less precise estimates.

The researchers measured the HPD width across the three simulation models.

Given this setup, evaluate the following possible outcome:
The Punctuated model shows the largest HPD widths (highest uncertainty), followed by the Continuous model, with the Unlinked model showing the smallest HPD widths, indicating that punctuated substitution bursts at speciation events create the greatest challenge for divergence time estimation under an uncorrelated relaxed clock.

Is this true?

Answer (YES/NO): NO